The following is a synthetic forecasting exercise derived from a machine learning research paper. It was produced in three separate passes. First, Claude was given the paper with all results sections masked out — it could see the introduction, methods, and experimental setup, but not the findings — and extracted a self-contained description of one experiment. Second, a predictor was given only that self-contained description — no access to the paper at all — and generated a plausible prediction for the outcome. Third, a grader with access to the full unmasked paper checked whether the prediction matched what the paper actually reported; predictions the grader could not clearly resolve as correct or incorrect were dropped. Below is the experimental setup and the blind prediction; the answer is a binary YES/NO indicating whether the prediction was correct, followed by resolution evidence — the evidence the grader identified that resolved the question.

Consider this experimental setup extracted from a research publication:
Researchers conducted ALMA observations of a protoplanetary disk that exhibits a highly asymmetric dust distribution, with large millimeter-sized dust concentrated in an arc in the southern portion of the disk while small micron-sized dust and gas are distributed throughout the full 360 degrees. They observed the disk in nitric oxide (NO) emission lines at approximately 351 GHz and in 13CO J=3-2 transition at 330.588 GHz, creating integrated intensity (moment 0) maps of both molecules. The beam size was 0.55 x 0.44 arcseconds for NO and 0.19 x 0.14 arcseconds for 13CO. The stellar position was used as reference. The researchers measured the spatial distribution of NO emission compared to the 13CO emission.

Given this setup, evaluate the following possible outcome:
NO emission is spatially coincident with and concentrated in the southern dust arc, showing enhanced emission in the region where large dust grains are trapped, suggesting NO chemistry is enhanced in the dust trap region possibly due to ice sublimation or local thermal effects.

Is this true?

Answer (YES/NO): YES